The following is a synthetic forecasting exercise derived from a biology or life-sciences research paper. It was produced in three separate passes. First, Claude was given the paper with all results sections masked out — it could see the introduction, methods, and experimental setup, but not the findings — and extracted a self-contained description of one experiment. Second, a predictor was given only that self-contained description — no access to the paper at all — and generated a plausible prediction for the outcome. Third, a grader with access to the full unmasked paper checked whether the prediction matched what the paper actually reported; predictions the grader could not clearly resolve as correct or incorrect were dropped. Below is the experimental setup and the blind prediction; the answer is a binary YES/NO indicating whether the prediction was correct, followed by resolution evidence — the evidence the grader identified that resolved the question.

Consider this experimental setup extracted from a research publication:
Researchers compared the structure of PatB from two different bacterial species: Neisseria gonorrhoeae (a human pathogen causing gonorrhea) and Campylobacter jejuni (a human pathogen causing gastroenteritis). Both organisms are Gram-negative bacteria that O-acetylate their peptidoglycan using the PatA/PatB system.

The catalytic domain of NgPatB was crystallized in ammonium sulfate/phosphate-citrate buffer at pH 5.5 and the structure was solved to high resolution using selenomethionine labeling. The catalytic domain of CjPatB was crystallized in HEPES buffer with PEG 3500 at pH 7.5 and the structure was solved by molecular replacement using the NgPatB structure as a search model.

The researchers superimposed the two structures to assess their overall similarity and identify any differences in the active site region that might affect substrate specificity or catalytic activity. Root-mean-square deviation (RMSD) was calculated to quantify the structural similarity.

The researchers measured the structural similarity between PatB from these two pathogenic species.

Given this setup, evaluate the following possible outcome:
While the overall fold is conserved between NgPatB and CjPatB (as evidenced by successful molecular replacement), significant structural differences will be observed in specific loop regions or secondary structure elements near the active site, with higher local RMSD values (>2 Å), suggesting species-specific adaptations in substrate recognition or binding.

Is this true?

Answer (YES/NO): NO